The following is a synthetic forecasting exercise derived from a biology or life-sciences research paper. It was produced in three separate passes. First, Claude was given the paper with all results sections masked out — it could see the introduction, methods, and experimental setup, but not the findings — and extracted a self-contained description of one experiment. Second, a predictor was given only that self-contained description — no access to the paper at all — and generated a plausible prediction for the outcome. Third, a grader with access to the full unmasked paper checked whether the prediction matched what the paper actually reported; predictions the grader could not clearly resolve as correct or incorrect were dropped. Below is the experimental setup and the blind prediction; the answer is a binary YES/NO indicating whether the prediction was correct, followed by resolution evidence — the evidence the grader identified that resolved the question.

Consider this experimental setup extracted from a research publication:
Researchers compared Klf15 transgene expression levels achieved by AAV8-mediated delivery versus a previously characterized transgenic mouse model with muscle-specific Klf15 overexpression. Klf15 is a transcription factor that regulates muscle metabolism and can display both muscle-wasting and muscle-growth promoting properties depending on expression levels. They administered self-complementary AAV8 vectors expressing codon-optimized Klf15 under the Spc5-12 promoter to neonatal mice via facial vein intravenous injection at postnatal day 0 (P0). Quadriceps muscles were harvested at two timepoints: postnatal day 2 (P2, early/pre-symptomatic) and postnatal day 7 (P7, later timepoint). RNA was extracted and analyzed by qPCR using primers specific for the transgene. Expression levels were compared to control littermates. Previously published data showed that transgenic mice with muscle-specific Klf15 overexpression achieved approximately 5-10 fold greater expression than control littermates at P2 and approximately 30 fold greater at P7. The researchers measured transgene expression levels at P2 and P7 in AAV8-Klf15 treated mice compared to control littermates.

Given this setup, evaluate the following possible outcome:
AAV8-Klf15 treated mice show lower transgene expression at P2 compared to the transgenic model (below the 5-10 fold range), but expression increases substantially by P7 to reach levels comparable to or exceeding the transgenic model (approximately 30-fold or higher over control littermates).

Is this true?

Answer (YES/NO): NO